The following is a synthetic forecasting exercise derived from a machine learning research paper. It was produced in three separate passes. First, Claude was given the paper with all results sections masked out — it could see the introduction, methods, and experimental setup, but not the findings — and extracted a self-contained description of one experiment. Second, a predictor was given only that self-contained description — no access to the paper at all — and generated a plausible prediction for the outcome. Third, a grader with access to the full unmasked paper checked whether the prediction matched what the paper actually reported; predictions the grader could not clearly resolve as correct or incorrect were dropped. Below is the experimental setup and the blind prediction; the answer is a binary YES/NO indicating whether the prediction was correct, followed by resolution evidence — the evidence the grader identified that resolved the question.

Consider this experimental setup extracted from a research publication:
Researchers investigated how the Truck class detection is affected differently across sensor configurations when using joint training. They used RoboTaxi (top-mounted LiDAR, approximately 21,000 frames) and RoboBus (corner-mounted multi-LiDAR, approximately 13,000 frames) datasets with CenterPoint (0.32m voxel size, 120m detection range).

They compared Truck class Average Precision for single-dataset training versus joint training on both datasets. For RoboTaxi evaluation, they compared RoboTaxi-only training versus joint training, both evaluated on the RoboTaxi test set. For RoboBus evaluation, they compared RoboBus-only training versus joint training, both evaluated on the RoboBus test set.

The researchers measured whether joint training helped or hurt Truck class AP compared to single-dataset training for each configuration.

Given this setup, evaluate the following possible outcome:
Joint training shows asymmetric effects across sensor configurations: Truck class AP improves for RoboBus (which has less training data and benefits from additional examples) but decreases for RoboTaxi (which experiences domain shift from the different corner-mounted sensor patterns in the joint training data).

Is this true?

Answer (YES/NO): NO